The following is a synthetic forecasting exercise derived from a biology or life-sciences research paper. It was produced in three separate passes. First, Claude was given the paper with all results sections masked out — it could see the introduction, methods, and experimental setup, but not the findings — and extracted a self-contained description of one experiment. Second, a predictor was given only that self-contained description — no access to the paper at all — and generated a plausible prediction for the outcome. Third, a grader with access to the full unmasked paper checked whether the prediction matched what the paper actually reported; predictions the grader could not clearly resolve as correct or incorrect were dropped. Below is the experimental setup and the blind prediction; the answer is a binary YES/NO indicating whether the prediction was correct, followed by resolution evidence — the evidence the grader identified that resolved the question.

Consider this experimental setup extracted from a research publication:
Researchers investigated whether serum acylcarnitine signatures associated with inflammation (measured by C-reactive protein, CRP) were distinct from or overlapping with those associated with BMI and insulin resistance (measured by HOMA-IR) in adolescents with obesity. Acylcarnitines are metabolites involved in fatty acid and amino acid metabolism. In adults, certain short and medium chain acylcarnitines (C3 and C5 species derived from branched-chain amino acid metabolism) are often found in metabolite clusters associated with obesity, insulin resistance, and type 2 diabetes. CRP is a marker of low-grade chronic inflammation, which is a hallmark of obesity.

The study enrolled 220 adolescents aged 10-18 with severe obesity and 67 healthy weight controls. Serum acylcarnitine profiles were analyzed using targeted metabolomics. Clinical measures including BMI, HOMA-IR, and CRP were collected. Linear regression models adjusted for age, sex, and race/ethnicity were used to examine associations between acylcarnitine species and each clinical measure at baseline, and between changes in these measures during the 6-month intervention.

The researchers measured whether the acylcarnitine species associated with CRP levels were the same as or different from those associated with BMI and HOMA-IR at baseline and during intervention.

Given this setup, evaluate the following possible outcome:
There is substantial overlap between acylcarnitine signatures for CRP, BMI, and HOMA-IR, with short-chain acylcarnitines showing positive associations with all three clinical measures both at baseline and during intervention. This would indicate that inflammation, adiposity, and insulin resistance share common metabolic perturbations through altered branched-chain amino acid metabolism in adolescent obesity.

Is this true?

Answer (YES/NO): NO